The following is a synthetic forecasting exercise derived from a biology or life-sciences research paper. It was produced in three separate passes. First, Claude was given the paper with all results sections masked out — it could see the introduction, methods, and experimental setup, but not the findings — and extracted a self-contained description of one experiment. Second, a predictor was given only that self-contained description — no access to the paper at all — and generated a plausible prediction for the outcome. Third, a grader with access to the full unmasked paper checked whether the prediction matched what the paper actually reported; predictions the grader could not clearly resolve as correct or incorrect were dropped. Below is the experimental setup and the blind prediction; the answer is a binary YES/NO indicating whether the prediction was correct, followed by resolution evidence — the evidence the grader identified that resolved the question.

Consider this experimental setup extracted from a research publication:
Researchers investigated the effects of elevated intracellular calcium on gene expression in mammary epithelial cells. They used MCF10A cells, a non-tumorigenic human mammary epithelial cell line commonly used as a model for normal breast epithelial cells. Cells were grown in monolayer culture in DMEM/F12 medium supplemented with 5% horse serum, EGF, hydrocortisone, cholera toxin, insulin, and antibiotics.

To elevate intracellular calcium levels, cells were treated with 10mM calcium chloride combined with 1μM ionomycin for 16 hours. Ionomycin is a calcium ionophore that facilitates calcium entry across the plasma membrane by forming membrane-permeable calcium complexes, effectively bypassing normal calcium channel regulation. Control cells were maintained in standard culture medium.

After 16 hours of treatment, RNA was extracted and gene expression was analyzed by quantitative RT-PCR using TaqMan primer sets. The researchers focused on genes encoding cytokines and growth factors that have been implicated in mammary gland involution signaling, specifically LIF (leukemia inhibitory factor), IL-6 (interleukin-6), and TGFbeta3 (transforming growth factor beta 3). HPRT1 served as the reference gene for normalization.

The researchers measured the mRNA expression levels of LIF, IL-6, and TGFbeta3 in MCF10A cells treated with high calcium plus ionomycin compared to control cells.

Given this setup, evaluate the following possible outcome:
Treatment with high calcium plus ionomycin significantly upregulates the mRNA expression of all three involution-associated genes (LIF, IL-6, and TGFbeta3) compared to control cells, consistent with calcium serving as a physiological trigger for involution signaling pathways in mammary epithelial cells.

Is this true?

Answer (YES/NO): YES